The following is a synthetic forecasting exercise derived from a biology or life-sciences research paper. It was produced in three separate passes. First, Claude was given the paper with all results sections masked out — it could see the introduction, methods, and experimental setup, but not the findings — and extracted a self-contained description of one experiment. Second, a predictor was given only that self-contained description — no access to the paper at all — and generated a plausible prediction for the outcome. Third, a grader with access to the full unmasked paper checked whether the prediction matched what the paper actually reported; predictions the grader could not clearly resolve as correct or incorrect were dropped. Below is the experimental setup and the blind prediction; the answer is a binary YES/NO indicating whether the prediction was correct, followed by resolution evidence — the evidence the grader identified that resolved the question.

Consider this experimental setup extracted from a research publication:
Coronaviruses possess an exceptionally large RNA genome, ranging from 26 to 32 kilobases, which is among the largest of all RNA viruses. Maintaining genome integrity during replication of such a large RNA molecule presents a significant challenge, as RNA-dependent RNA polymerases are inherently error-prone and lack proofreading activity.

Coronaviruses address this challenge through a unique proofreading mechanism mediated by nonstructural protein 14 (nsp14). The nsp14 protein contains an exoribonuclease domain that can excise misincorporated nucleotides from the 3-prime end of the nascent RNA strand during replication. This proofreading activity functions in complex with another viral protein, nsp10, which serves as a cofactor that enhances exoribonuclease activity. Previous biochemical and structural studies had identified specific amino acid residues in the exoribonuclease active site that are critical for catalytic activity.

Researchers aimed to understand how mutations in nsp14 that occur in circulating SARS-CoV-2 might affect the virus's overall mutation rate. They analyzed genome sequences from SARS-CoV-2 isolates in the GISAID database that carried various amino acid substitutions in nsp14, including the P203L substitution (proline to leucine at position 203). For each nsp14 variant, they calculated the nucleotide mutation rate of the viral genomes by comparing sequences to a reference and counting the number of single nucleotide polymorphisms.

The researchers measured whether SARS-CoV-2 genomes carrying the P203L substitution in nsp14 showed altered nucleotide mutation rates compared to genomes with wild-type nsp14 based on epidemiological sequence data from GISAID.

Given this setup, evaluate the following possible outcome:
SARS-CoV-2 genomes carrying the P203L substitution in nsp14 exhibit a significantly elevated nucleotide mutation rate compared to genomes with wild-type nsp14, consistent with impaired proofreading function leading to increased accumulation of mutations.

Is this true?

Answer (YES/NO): YES